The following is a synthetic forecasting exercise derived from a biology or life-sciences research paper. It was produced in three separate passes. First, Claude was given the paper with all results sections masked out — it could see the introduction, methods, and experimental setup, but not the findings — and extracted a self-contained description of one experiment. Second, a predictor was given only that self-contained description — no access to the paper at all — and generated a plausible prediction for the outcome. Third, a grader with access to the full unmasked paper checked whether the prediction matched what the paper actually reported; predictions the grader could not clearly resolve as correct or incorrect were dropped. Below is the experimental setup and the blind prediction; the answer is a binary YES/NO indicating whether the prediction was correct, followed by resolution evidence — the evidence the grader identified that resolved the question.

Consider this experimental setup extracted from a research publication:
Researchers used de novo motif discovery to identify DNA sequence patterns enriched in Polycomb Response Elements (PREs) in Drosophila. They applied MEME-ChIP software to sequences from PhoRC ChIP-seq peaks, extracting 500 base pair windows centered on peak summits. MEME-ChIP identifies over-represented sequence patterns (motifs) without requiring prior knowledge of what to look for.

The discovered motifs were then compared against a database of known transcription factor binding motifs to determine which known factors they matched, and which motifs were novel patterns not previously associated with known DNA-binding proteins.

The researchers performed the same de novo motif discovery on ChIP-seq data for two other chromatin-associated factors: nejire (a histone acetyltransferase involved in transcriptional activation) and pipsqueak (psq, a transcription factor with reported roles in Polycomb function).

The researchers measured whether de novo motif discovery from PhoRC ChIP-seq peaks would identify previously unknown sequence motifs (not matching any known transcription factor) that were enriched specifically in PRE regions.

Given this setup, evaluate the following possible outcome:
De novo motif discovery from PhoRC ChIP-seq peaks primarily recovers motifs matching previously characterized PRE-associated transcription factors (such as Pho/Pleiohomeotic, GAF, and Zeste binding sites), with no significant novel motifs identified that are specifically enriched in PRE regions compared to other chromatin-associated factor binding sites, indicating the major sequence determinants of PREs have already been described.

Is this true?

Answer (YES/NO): NO